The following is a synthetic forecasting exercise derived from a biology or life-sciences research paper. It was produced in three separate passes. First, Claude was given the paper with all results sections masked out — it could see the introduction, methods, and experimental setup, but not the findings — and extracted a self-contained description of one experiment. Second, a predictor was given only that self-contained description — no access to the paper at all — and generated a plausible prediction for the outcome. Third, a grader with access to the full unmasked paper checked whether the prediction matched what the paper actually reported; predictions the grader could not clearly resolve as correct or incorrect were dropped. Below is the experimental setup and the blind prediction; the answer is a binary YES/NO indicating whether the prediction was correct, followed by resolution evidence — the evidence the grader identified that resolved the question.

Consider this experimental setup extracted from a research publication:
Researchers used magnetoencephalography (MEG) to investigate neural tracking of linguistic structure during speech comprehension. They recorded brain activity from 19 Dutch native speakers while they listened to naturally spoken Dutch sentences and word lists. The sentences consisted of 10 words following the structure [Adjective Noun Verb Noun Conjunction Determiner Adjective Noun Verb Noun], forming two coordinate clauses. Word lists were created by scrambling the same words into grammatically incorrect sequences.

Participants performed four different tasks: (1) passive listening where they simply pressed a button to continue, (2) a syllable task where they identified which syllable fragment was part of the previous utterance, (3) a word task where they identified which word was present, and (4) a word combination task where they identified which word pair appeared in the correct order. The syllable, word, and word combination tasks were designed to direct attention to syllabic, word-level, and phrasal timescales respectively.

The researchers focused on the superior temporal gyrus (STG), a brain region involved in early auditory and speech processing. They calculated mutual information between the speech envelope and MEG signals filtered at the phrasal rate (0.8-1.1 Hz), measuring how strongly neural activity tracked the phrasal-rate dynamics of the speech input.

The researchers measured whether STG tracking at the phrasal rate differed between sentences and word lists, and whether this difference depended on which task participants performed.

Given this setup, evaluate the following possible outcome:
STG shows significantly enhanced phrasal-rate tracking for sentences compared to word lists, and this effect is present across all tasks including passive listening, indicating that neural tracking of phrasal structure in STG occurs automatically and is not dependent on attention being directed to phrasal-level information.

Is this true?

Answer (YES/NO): YES